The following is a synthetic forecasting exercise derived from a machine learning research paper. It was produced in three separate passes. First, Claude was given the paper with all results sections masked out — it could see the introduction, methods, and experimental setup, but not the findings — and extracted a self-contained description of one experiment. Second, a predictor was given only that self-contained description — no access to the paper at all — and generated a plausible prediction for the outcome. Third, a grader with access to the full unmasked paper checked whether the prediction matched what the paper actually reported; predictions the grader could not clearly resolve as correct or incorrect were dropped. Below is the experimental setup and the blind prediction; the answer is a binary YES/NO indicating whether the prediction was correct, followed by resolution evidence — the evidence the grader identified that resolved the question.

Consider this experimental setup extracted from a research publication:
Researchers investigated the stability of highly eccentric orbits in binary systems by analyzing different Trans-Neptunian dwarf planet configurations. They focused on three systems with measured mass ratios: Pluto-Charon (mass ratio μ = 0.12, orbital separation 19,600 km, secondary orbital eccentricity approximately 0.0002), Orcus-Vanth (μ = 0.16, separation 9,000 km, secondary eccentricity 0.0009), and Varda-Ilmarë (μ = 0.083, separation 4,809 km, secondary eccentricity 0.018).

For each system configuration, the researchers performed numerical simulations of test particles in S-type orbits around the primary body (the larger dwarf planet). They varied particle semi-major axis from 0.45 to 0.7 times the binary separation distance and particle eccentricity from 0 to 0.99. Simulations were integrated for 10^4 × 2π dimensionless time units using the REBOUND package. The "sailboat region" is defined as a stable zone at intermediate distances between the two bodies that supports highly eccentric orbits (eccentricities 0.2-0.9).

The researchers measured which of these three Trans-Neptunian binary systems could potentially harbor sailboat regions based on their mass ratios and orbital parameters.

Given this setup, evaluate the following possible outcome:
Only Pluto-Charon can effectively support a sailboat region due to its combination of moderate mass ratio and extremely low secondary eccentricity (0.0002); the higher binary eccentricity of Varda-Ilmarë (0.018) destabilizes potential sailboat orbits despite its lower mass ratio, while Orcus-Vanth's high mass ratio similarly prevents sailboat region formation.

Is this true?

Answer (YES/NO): NO